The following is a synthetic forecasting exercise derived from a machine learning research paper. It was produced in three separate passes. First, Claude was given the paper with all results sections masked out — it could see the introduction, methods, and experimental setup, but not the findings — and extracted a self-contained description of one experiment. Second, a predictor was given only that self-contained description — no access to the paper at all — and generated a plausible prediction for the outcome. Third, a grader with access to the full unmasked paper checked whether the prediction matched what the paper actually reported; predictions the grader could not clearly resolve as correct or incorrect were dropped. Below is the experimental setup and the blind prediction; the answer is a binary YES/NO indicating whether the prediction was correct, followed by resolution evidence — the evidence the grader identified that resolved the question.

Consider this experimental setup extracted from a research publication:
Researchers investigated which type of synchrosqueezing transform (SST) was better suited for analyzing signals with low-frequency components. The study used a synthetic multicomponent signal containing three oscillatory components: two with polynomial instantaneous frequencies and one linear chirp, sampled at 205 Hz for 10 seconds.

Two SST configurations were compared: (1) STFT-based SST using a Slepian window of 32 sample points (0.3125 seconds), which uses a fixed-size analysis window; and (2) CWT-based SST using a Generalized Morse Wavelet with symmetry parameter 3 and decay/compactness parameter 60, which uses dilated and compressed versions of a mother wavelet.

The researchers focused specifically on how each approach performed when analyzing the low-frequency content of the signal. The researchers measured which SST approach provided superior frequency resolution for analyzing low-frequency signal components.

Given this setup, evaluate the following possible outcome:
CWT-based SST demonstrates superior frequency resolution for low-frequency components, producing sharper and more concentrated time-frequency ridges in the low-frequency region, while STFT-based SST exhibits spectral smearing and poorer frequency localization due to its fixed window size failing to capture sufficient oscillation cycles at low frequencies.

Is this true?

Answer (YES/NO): NO